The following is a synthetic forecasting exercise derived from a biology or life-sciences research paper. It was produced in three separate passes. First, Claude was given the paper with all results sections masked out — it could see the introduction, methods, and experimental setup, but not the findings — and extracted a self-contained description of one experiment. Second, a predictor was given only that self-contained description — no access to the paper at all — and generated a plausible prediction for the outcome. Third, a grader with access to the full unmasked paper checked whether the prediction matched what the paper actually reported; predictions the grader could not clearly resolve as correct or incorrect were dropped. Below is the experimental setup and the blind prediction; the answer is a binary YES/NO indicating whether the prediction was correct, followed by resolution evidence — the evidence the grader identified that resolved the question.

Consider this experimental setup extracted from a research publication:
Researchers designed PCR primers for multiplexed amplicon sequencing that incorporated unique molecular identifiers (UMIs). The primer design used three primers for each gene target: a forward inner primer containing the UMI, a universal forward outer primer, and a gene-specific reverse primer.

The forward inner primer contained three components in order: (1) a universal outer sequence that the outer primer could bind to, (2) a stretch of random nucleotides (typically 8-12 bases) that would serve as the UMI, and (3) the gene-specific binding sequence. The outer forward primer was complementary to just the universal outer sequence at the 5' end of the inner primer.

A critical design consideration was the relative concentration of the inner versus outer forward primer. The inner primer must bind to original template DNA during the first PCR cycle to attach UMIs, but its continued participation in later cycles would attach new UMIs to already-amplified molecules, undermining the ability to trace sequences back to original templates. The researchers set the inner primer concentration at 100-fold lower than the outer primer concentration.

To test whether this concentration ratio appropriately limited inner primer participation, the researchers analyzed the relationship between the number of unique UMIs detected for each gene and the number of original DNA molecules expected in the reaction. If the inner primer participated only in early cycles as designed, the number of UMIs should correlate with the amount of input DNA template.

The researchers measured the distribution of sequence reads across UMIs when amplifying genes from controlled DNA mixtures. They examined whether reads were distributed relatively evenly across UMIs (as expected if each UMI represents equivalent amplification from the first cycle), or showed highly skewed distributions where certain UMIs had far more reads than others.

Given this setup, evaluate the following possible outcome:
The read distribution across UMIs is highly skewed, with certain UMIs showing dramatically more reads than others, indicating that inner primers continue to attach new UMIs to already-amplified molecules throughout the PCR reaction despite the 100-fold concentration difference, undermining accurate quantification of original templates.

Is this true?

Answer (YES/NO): NO